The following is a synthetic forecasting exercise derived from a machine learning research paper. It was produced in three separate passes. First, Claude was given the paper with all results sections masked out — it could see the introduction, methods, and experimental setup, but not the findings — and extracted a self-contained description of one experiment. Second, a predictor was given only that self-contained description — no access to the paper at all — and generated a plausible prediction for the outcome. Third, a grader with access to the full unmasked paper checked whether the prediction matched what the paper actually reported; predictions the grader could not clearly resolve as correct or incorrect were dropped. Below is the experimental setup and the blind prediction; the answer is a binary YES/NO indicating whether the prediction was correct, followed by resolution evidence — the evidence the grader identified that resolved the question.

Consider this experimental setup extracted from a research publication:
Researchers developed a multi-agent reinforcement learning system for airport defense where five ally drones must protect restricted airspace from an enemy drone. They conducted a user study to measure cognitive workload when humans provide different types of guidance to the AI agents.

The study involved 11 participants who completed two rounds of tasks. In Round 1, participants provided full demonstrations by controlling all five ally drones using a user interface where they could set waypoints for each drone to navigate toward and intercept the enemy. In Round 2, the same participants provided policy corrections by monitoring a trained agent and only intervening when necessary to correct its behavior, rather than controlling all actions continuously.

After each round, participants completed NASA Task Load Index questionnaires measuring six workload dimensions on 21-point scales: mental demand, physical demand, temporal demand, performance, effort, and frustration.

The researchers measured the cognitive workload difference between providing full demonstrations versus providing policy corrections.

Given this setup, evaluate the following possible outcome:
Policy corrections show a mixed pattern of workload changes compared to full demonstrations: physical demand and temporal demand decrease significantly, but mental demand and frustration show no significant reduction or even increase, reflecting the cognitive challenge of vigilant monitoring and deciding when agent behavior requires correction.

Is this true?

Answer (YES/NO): NO